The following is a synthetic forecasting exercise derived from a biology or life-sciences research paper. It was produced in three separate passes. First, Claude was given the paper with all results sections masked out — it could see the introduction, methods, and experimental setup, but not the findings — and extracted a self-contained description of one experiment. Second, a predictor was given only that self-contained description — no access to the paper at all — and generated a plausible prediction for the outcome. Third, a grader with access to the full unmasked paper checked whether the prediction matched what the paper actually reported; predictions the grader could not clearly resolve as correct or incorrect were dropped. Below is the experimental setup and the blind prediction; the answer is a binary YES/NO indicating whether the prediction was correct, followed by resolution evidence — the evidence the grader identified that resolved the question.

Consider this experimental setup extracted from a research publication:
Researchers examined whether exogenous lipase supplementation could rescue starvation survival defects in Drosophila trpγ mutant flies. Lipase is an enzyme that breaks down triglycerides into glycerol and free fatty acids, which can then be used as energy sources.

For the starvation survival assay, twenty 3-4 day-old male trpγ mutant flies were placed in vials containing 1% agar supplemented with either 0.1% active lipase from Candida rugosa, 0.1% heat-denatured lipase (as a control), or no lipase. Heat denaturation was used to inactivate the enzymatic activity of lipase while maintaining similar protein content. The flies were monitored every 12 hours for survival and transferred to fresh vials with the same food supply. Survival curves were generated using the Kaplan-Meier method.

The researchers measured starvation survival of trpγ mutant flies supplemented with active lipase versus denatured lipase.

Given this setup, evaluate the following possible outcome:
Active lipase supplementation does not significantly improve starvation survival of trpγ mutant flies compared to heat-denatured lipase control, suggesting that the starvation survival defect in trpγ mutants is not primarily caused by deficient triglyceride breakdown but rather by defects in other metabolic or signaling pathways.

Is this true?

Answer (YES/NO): NO